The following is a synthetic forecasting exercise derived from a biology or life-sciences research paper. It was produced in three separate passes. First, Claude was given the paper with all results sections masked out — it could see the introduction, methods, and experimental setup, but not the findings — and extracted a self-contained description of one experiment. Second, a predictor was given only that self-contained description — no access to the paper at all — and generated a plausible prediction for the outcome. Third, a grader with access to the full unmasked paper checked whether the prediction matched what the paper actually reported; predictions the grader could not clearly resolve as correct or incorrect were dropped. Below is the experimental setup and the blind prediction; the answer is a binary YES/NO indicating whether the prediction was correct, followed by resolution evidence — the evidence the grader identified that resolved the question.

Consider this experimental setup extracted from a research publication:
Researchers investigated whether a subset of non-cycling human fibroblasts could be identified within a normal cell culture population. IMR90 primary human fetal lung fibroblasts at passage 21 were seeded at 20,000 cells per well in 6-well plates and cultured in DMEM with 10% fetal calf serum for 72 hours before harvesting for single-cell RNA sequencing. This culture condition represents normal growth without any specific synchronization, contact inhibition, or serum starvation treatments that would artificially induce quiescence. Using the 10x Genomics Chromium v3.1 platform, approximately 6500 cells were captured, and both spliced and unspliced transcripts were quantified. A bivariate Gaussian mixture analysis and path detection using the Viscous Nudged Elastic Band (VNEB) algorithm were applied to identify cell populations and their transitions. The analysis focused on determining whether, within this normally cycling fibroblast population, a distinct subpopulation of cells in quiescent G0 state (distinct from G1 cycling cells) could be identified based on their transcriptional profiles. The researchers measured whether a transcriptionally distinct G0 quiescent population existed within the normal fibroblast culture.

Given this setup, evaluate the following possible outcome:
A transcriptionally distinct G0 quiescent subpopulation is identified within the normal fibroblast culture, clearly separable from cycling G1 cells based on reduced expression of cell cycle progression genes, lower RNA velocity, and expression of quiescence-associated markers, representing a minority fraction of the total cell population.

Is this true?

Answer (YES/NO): NO